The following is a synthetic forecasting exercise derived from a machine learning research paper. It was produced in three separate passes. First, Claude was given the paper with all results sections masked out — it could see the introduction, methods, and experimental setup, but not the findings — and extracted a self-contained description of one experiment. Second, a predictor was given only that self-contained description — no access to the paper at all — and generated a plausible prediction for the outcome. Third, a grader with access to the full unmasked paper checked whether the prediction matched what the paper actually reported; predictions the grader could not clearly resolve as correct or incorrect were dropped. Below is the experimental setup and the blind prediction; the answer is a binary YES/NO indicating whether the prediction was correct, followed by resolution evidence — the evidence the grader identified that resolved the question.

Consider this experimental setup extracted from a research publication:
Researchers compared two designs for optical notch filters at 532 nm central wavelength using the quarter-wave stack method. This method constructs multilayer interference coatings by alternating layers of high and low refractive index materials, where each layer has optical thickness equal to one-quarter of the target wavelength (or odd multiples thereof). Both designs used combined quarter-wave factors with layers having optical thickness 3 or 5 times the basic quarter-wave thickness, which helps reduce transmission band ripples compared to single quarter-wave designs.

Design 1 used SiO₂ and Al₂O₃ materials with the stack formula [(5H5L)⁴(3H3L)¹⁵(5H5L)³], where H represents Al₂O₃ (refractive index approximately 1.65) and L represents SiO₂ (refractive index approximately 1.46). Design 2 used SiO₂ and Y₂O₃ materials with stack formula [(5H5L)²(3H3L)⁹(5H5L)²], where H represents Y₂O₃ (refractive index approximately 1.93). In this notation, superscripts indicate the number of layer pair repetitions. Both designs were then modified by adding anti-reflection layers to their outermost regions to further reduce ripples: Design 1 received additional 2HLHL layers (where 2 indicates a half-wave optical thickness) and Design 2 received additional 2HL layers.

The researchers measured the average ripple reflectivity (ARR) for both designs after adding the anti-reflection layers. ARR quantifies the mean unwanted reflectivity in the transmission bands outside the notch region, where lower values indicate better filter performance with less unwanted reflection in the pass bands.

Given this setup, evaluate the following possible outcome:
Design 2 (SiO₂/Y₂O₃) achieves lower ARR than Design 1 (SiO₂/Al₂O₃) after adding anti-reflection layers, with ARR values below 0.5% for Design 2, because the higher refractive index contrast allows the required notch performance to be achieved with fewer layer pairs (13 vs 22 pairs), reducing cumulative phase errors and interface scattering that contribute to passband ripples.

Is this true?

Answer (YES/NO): NO